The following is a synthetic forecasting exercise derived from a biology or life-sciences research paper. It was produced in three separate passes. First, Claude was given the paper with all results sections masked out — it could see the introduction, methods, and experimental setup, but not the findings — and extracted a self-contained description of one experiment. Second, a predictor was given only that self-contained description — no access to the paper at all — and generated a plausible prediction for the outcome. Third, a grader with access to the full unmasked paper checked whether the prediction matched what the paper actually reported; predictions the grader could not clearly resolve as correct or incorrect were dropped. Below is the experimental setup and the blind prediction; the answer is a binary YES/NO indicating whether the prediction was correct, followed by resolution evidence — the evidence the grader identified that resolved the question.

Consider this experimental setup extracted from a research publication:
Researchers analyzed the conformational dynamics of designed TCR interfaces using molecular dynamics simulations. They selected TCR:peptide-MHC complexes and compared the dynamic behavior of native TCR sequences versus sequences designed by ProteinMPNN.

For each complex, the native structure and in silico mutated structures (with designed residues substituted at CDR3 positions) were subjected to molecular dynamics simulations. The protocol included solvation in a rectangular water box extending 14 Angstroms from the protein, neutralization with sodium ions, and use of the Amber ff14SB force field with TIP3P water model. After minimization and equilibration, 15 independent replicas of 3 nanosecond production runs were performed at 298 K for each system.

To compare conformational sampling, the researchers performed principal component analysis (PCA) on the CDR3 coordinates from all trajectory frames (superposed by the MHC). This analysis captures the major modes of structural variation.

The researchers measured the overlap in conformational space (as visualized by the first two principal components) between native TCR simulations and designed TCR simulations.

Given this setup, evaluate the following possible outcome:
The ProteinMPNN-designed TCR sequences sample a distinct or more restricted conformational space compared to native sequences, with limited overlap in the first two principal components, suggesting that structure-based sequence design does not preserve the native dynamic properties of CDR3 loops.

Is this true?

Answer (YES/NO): NO